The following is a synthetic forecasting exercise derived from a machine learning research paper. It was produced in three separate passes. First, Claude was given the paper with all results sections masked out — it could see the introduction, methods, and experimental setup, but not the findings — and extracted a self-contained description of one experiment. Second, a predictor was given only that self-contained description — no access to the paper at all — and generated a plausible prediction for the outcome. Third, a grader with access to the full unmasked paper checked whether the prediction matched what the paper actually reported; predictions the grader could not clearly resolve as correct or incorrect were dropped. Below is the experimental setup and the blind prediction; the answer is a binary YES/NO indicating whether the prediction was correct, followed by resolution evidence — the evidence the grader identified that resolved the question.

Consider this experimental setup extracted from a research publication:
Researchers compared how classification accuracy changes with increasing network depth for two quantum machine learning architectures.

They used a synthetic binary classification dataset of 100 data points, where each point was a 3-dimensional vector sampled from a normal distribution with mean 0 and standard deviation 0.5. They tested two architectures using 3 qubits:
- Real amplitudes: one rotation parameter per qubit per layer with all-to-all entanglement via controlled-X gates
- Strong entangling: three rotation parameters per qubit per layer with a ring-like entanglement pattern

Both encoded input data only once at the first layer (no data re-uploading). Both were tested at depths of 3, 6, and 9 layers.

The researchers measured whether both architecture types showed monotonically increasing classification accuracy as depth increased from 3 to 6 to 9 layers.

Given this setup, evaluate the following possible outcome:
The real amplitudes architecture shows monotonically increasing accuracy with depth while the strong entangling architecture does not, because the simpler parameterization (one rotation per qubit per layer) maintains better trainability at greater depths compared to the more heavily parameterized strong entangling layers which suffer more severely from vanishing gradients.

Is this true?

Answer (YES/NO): NO